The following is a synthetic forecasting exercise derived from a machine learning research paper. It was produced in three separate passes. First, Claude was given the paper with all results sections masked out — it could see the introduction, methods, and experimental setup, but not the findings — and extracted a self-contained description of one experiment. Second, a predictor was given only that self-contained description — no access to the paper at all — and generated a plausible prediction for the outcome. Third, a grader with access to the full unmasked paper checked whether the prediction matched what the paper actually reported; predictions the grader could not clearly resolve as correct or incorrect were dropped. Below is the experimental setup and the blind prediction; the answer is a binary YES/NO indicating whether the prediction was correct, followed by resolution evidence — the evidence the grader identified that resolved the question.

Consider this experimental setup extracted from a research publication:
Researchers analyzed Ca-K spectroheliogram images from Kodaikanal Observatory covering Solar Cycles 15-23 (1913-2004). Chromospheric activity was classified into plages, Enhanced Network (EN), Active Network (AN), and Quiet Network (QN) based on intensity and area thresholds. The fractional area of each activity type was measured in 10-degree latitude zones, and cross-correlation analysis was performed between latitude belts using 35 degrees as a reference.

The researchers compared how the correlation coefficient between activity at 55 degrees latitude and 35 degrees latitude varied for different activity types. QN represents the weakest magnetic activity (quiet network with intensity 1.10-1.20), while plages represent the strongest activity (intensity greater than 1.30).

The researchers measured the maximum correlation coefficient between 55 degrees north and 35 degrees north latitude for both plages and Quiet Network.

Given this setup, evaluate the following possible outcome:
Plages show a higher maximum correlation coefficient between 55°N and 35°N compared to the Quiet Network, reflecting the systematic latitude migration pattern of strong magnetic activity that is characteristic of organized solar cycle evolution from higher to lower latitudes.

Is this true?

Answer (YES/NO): NO